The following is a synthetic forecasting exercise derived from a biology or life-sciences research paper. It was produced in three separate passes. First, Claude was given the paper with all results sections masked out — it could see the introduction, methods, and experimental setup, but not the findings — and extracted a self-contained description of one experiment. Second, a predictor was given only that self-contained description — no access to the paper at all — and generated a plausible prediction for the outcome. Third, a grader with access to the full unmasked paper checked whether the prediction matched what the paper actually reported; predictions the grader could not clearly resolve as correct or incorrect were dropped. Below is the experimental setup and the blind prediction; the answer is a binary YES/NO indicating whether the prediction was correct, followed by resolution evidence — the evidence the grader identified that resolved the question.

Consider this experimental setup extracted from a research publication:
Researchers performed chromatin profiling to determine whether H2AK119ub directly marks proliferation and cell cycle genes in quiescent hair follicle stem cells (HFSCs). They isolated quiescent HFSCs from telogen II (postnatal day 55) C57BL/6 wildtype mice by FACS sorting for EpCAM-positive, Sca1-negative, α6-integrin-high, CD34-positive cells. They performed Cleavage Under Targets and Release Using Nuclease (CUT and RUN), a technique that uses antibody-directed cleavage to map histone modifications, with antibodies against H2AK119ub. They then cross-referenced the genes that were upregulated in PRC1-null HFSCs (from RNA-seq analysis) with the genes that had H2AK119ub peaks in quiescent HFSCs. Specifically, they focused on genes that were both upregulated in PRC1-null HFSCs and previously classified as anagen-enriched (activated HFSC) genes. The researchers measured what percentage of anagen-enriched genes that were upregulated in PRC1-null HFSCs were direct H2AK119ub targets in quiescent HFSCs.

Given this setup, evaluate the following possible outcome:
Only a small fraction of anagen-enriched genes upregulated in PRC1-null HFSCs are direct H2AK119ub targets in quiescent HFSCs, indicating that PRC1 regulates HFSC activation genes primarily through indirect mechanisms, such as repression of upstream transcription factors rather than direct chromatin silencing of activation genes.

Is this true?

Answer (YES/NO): NO